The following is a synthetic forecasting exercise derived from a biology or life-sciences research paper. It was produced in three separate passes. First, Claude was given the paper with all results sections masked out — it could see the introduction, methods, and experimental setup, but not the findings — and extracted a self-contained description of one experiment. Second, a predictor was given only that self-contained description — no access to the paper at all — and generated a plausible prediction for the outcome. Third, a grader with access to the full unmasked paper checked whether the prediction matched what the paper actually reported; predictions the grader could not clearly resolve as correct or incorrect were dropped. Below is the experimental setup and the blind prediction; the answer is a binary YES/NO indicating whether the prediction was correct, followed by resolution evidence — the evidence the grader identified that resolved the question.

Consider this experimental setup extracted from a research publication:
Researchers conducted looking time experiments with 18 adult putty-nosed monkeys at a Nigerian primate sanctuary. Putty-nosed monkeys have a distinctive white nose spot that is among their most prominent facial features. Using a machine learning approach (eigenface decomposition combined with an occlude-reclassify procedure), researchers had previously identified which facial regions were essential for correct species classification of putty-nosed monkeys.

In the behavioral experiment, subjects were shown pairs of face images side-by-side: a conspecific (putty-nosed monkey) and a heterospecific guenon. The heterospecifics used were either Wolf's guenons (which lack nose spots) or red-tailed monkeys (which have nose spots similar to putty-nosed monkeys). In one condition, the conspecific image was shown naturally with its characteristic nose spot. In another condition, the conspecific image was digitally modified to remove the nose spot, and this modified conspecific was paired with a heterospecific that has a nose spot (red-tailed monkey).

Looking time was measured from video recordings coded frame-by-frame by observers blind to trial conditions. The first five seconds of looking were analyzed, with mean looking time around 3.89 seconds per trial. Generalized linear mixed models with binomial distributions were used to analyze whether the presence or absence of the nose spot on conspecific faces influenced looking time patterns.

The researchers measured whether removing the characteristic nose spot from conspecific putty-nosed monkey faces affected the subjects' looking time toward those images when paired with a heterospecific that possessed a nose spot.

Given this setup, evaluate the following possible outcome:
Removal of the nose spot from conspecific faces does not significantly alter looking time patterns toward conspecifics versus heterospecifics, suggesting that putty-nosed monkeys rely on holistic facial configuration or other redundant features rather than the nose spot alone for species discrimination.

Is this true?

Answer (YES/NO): NO